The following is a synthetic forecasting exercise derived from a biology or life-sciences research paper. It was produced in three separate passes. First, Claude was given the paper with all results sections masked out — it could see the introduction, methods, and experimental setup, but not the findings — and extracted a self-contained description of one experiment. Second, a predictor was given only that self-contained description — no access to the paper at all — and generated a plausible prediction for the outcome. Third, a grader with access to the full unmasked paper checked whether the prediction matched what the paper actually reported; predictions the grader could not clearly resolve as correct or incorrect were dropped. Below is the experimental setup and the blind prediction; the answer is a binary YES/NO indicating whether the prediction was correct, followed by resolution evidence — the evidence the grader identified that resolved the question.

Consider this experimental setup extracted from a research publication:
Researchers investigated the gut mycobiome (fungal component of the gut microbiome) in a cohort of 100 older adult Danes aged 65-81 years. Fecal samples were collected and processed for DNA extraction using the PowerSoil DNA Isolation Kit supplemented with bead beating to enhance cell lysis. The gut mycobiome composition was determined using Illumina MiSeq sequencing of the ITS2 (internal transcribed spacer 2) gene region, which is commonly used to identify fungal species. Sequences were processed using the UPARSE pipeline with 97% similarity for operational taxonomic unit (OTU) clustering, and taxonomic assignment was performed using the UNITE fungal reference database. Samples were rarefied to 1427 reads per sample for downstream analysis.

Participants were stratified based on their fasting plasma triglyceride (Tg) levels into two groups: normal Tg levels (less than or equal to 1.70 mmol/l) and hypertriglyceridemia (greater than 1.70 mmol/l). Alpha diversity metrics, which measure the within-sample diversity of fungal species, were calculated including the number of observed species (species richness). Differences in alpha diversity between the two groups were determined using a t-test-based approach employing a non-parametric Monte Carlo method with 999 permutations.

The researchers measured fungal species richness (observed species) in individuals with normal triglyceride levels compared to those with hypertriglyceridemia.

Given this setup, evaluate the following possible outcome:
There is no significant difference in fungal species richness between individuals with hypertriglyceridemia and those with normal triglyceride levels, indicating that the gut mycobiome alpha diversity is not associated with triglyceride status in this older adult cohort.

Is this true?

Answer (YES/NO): NO